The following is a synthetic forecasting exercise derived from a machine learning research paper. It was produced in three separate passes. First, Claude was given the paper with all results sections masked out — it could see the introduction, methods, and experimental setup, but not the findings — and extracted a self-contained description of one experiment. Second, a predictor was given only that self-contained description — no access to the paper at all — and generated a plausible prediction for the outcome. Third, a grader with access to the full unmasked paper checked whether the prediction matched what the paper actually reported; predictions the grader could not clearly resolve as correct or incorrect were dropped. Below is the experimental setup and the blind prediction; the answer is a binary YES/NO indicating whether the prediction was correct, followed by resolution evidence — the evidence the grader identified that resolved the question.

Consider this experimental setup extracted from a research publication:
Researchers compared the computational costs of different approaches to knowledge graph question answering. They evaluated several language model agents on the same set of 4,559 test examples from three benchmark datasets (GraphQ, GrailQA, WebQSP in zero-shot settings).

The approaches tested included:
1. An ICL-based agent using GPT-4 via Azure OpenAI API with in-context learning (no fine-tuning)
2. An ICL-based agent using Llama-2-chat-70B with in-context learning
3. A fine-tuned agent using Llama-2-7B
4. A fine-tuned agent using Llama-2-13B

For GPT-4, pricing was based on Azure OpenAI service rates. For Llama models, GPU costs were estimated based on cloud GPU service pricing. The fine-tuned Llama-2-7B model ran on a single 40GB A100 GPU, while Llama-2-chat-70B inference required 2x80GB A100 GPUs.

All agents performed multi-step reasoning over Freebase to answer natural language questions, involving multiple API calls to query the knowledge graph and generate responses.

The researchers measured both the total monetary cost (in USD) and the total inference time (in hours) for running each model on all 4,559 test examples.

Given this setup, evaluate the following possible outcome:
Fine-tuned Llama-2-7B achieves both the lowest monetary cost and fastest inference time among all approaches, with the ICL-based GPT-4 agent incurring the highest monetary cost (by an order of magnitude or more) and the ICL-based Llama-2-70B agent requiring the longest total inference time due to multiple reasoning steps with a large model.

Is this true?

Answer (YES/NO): YES